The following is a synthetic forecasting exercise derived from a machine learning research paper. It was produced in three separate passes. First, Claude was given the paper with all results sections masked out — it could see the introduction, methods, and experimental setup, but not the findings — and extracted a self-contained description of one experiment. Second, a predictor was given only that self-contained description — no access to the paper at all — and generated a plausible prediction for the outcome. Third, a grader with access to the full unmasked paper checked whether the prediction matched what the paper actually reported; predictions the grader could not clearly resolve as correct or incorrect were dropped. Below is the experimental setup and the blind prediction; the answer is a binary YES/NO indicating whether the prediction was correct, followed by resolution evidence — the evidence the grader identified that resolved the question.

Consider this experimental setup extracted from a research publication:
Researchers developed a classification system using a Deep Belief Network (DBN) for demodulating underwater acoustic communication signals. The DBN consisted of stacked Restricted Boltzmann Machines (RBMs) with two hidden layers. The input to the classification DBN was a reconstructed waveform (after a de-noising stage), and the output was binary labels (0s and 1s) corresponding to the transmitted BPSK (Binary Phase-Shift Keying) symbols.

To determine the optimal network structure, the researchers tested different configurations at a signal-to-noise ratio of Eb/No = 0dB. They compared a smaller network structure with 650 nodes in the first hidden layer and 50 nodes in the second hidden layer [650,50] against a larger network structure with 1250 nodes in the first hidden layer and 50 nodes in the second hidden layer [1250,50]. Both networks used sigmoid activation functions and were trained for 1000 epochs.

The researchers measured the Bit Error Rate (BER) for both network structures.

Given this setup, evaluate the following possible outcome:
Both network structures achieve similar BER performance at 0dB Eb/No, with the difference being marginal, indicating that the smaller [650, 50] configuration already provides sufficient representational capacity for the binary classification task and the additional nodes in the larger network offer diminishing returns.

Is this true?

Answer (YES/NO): NO